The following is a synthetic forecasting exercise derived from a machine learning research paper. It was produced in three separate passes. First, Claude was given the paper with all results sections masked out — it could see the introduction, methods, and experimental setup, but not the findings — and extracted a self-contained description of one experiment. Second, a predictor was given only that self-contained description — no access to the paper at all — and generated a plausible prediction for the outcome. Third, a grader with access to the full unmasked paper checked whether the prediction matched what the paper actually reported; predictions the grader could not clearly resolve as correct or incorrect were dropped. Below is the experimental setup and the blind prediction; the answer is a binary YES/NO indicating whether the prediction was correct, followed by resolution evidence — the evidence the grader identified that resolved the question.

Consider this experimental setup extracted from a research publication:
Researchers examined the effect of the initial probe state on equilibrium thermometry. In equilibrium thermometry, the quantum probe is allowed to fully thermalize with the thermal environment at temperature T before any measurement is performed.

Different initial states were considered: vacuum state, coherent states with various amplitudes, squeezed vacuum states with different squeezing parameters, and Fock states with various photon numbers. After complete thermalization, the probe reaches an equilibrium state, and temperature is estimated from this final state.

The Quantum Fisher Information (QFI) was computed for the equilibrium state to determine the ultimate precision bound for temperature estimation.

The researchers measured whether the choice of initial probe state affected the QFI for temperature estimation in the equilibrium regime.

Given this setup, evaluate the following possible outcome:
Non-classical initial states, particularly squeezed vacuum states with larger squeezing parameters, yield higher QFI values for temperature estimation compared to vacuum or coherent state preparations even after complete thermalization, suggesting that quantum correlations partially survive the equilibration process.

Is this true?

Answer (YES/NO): NO